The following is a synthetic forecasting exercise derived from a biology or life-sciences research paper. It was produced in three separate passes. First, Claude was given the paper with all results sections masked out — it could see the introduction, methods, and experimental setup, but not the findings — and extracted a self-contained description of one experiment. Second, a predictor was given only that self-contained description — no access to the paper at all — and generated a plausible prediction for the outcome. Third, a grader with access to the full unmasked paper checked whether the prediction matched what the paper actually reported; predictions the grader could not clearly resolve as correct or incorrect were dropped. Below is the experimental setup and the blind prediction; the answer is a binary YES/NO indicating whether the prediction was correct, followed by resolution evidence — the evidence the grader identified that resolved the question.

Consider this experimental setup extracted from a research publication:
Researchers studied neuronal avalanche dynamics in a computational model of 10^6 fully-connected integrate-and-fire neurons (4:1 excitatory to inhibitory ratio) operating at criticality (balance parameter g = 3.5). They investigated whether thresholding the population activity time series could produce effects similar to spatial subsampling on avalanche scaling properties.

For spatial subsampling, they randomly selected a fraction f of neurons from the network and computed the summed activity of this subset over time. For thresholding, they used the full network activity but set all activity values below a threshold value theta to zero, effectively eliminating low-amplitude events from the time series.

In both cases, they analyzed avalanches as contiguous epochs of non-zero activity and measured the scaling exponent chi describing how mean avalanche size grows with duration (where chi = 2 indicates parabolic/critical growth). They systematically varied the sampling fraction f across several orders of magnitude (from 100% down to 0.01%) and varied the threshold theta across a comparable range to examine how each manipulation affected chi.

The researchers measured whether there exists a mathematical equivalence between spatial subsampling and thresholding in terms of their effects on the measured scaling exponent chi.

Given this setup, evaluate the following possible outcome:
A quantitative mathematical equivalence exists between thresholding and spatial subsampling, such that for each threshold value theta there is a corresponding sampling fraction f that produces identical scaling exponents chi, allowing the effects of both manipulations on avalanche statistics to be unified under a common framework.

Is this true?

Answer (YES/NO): YES